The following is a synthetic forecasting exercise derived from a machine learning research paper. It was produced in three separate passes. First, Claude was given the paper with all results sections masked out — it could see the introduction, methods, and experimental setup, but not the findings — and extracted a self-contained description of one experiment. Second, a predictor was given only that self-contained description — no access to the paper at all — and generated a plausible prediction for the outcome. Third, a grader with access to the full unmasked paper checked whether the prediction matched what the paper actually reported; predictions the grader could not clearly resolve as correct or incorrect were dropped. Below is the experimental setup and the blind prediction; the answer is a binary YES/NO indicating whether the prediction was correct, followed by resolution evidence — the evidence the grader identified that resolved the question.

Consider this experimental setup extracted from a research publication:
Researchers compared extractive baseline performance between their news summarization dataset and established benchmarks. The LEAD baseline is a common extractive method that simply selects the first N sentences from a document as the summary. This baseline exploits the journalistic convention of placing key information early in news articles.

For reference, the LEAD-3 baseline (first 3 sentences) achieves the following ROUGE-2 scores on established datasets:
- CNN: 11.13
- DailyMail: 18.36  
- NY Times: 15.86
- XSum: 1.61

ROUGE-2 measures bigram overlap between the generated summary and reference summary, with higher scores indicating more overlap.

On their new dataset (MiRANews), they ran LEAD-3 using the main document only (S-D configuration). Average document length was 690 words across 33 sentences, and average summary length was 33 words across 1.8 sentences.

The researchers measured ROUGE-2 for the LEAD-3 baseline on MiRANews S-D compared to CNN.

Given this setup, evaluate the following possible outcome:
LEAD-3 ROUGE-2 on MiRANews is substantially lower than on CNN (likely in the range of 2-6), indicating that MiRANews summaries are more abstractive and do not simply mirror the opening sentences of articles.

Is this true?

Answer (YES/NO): NO